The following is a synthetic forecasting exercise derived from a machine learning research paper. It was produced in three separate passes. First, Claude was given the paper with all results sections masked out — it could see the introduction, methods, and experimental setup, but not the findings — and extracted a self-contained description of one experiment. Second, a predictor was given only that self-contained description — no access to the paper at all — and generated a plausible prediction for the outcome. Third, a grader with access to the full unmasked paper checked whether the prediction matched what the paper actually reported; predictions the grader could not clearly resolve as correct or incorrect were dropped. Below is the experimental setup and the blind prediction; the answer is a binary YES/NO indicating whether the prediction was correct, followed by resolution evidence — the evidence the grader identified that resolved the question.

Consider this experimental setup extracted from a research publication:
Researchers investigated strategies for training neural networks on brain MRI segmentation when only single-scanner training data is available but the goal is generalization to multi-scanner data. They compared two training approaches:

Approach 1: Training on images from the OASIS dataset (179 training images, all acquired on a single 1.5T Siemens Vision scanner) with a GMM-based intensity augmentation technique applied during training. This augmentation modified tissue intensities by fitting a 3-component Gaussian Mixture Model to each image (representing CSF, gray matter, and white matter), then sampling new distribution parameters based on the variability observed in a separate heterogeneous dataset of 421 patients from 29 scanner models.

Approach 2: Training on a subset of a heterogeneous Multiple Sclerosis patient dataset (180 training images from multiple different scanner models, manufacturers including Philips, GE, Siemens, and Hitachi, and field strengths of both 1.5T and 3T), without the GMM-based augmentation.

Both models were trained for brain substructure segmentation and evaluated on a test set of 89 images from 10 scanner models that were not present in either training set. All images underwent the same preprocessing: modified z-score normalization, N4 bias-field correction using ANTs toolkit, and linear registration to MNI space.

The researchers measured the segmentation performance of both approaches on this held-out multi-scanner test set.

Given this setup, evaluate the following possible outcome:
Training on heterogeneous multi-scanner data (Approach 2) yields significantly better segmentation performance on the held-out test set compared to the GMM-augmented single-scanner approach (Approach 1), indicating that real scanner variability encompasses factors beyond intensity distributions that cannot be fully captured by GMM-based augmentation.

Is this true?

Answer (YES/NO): YES